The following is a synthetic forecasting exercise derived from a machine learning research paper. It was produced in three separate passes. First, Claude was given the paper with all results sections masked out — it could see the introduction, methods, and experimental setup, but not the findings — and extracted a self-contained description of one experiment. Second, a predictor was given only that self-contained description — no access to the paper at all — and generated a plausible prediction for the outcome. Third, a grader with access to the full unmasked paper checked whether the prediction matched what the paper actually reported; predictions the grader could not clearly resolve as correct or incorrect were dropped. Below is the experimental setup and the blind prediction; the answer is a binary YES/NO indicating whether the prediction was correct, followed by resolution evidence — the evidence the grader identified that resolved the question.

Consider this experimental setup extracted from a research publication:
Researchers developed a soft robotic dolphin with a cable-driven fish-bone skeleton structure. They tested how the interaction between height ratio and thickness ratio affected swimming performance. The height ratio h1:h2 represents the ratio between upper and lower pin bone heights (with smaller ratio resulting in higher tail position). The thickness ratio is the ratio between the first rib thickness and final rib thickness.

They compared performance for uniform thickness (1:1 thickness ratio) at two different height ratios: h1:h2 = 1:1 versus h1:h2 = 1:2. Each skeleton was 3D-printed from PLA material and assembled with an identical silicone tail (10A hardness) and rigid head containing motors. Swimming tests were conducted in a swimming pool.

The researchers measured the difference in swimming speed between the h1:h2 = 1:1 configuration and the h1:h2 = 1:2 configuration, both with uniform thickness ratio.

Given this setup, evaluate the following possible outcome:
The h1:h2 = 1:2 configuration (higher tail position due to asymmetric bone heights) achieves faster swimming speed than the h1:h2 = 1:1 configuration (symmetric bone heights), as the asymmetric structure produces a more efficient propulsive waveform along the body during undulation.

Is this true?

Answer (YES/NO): YES